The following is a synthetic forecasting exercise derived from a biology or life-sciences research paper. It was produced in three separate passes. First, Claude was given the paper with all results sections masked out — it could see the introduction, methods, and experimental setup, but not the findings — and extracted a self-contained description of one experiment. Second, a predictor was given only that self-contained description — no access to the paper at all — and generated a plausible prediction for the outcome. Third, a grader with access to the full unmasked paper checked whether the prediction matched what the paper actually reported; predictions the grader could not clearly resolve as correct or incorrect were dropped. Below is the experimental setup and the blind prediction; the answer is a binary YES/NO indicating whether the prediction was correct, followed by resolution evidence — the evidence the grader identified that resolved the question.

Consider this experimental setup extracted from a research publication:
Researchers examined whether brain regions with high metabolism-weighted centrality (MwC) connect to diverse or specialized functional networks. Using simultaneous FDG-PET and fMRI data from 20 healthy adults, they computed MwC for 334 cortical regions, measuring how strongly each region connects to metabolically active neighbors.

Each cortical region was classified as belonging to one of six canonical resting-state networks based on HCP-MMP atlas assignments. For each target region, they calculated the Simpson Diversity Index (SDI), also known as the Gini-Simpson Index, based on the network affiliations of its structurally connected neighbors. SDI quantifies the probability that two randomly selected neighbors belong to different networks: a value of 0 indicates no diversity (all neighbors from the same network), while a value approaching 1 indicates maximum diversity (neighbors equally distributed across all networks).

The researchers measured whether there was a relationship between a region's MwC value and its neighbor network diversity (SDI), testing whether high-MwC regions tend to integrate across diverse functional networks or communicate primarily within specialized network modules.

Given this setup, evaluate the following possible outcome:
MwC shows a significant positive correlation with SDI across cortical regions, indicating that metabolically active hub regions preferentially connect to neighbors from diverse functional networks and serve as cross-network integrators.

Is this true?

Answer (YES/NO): YES